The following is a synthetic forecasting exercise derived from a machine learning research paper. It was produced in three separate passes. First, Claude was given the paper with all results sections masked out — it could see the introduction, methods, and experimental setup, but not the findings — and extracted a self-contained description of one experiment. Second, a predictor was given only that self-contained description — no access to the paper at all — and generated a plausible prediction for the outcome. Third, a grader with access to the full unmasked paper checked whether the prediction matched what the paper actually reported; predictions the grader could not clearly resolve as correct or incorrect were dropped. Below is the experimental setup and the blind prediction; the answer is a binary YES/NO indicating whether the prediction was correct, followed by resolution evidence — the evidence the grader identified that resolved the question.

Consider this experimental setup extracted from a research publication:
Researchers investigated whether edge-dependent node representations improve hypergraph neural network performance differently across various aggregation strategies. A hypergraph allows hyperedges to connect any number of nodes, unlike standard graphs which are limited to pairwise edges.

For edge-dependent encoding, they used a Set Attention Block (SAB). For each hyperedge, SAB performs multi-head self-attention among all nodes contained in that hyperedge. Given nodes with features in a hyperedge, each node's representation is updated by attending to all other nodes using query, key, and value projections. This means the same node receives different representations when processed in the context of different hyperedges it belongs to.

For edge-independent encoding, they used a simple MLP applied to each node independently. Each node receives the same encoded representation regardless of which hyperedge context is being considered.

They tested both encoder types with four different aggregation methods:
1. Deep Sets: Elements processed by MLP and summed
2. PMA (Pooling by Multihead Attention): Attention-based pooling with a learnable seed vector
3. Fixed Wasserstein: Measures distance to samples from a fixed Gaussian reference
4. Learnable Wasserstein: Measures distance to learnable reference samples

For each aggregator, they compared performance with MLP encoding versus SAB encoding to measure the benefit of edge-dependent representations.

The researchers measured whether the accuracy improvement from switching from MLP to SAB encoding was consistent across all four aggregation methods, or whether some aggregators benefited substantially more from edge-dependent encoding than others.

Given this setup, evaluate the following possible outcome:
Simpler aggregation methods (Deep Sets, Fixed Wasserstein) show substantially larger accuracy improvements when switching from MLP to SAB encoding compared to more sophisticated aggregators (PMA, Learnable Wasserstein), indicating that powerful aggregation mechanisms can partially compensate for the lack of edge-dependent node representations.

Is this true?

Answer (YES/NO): NO